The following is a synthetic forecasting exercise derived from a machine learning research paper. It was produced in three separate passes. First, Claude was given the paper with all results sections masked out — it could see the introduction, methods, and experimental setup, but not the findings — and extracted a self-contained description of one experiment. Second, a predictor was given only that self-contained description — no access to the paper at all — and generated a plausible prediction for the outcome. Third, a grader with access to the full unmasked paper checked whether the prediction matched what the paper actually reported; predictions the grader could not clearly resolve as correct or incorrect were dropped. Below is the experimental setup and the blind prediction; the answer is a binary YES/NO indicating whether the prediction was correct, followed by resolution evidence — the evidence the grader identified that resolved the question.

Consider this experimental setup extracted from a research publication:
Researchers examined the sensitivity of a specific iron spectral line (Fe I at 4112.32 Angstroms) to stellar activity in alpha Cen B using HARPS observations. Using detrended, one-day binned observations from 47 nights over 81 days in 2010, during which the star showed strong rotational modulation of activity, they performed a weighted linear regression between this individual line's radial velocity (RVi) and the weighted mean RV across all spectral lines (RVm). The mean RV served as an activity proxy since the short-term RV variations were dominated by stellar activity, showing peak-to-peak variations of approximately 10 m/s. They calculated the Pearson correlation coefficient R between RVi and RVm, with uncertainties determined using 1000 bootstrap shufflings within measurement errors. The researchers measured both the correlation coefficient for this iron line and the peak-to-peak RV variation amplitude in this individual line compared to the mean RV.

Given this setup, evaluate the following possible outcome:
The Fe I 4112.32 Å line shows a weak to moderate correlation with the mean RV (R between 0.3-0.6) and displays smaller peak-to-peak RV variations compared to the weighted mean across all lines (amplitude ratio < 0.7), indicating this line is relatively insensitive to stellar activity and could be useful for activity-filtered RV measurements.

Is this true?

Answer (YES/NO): NO